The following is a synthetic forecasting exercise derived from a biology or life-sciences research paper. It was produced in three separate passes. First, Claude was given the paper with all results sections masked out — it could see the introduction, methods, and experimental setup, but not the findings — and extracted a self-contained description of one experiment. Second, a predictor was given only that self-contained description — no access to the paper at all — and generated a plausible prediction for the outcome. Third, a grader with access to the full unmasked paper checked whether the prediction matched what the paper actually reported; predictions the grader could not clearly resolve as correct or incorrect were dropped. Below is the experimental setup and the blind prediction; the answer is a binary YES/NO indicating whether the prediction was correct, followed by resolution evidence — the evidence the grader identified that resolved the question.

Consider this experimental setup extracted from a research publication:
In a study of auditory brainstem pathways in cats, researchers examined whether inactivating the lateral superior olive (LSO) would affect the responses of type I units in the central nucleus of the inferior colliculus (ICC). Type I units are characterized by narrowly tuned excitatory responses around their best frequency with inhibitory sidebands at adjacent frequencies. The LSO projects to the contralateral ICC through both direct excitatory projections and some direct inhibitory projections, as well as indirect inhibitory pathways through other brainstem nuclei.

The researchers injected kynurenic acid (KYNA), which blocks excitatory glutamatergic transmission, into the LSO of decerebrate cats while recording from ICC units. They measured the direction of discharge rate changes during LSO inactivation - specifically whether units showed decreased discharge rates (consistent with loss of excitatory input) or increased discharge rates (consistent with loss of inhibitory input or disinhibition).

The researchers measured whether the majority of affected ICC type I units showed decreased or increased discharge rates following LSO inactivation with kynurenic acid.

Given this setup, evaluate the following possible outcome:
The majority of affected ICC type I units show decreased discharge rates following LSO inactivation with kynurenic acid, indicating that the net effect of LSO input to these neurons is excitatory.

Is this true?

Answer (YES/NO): YES